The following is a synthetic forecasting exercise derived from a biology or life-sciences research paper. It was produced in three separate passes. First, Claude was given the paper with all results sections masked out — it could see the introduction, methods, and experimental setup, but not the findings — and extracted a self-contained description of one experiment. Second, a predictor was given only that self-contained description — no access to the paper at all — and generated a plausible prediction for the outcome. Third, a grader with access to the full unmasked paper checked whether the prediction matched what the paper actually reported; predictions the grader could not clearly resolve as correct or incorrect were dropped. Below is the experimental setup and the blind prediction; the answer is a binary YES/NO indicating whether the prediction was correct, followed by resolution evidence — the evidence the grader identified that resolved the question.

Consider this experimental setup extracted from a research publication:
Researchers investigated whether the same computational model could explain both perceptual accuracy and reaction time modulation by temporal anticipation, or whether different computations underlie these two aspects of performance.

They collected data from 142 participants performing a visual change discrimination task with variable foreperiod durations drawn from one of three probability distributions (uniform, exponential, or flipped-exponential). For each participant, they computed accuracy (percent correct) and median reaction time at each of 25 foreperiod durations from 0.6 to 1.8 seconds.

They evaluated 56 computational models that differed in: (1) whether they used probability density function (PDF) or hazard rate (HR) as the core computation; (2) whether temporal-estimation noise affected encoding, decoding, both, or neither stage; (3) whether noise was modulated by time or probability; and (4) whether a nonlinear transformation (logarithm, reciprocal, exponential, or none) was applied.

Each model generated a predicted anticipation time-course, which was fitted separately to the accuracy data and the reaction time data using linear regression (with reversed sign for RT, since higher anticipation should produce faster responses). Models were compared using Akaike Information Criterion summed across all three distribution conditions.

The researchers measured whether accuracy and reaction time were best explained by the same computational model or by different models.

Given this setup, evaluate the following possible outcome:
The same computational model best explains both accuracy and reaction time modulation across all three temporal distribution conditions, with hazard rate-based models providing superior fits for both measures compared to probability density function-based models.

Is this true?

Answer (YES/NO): YES